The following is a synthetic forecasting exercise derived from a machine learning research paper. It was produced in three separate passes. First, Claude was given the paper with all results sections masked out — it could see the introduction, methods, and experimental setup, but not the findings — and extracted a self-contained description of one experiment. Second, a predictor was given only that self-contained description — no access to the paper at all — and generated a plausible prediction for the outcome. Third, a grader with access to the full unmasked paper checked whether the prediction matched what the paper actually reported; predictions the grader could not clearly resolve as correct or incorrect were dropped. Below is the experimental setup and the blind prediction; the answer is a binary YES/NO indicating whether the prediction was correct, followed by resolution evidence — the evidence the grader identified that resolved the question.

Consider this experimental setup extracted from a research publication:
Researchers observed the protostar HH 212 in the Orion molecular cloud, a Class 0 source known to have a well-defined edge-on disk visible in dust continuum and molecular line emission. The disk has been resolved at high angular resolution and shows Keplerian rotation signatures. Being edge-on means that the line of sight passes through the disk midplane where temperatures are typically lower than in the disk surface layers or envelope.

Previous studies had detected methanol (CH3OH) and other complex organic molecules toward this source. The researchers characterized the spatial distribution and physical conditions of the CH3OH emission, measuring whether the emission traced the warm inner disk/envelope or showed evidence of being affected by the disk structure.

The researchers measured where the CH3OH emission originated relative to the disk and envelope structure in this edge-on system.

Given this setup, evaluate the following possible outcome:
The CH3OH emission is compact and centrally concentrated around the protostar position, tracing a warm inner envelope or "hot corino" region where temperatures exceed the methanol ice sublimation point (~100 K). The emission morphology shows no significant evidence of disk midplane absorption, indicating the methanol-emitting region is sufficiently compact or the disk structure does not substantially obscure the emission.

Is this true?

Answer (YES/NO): NO